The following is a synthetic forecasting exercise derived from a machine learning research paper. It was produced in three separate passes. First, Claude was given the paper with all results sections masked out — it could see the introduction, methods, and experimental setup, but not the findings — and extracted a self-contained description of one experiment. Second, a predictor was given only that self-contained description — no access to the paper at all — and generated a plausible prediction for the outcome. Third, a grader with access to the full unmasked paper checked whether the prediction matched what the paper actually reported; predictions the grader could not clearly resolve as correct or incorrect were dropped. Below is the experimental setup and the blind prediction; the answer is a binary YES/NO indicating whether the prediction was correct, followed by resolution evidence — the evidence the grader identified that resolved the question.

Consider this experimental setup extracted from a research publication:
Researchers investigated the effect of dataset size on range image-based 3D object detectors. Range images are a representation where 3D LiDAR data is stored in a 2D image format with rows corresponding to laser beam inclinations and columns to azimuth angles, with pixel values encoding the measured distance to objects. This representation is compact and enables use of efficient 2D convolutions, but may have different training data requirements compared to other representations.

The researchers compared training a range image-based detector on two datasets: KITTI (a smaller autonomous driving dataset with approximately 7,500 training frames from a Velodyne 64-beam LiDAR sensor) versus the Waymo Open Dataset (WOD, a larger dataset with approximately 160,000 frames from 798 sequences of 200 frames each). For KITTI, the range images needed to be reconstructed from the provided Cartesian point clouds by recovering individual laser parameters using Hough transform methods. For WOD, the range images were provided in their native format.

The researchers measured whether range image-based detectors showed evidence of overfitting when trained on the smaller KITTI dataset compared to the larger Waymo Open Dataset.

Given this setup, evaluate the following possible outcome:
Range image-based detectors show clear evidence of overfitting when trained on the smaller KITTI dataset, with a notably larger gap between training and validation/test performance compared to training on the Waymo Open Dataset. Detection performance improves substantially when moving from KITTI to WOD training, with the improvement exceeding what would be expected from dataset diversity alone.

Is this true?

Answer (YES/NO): NO